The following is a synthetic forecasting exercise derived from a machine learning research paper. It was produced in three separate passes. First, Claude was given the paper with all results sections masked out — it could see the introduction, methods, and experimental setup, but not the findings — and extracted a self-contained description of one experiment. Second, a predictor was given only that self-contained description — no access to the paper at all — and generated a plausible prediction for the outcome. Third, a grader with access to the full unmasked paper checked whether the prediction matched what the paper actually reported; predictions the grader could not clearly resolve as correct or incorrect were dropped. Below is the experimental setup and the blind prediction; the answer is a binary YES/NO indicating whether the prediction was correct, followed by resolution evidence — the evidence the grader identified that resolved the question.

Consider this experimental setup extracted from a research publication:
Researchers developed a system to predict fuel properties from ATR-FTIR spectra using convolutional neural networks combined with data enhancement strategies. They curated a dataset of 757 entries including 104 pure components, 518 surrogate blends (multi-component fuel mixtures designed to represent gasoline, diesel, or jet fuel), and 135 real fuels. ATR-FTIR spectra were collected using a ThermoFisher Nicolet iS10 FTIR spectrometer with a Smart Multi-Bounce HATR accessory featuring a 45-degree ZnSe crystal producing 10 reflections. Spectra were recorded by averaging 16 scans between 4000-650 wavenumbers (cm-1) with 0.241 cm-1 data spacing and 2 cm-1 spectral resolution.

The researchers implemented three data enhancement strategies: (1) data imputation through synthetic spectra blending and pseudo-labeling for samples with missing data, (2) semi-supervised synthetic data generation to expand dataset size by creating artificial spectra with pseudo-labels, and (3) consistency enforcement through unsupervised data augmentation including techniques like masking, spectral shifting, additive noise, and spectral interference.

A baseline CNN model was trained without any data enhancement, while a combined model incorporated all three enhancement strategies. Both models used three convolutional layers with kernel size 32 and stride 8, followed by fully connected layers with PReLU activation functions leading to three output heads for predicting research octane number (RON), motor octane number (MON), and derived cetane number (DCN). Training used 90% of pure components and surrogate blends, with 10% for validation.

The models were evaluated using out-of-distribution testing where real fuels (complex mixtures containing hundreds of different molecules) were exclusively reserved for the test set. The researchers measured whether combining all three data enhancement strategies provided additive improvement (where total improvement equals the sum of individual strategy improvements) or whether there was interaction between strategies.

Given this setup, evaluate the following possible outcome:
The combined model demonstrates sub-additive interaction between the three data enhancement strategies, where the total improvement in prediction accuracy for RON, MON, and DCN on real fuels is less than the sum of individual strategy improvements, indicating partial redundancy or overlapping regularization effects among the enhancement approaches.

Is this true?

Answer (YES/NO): YES